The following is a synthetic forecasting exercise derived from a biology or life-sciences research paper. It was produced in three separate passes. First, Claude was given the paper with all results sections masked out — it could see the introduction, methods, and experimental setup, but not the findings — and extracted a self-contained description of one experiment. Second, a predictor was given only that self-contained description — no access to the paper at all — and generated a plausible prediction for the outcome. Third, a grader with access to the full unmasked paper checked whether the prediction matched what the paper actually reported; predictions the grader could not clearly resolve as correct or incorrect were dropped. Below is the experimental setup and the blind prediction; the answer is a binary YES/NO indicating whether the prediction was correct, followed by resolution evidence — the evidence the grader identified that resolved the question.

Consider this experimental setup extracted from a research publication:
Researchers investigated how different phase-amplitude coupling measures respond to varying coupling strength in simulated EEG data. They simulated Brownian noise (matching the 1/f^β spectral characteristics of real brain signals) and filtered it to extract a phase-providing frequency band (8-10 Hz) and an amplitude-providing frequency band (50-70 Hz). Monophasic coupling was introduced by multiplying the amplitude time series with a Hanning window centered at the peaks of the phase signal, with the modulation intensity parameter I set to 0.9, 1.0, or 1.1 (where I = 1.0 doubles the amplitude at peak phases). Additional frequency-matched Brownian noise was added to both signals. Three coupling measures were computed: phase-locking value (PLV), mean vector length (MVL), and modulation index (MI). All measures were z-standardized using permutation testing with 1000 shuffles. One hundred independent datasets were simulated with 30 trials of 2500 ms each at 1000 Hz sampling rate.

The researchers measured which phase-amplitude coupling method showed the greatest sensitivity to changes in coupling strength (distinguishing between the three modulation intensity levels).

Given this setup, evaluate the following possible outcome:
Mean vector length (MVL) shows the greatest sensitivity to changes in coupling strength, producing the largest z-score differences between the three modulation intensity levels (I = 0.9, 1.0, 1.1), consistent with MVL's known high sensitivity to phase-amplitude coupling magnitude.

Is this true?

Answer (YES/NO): YES